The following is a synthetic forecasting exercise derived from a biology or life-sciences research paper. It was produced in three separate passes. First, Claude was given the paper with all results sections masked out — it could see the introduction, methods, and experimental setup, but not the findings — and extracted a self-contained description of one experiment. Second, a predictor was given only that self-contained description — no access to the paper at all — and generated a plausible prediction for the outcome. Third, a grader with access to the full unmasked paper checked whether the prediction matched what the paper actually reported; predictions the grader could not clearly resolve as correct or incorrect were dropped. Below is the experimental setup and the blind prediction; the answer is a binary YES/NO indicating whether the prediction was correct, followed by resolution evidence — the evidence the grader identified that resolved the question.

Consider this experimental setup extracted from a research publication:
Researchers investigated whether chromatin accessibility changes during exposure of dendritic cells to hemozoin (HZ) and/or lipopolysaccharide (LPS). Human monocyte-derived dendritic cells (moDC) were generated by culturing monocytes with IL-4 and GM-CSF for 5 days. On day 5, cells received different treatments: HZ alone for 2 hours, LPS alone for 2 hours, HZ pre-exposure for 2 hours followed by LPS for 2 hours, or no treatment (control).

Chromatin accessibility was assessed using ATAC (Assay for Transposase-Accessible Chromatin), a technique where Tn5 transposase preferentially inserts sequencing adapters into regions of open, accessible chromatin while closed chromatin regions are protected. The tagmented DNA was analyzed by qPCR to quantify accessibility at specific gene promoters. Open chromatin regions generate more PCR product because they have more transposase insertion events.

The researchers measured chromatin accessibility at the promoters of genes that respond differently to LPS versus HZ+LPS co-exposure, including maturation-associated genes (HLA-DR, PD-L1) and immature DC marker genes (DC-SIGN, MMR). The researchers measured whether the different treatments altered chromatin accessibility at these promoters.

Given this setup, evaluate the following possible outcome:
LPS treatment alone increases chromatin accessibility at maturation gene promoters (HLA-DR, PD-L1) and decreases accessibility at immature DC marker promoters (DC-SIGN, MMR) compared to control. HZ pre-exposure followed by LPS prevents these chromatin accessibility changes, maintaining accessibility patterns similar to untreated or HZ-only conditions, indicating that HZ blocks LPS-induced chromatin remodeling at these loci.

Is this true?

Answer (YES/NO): NO